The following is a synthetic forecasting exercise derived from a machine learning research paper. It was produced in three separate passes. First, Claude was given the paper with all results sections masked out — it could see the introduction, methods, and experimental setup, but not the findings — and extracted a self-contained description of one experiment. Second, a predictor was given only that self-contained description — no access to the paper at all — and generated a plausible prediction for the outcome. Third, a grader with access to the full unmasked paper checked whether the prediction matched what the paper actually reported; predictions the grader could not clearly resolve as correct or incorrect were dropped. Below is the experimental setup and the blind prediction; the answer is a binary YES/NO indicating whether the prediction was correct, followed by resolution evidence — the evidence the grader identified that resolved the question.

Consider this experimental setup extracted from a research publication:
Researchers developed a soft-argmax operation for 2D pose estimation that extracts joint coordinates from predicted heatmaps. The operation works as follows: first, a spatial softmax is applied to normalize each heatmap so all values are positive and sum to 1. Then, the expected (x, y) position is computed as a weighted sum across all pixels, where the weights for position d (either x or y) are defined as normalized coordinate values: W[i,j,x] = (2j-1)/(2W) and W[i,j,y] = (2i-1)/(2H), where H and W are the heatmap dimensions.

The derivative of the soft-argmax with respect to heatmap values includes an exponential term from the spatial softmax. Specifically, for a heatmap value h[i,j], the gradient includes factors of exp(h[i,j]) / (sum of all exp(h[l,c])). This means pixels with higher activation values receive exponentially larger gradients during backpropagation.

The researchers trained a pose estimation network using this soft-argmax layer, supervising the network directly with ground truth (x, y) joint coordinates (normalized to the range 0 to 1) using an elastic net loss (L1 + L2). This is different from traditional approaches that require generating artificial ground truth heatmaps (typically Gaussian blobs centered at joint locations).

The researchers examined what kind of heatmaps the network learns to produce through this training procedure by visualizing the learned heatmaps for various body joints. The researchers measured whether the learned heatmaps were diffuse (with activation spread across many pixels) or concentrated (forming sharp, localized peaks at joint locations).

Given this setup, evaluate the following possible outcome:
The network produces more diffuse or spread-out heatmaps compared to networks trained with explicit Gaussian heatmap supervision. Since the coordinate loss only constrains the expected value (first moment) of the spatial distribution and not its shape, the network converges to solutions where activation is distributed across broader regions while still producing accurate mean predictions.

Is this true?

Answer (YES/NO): NO